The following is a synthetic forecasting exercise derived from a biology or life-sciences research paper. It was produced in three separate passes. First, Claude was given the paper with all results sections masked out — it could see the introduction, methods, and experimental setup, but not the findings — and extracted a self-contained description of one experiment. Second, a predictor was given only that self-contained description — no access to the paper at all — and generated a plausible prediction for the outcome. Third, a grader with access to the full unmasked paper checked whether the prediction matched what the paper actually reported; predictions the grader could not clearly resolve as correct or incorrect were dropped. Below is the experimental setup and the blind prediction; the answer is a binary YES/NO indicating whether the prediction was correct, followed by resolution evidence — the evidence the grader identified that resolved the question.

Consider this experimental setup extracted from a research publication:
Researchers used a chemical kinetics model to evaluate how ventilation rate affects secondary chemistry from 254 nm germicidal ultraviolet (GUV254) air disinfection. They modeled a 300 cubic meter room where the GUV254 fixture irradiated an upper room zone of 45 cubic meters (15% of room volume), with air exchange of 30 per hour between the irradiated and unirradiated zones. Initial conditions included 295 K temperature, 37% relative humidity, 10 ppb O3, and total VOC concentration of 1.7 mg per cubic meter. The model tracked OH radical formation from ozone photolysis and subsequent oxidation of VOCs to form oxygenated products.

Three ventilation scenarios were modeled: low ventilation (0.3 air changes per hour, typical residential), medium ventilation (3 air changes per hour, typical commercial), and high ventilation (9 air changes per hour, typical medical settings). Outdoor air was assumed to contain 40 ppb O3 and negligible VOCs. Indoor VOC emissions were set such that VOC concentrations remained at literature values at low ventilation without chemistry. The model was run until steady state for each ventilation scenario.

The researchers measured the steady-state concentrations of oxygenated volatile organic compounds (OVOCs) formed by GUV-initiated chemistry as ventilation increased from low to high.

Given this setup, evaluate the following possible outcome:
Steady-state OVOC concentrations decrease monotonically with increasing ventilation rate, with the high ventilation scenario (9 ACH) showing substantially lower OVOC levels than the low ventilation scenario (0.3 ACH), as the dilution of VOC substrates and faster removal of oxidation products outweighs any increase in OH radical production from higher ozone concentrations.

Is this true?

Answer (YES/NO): YES